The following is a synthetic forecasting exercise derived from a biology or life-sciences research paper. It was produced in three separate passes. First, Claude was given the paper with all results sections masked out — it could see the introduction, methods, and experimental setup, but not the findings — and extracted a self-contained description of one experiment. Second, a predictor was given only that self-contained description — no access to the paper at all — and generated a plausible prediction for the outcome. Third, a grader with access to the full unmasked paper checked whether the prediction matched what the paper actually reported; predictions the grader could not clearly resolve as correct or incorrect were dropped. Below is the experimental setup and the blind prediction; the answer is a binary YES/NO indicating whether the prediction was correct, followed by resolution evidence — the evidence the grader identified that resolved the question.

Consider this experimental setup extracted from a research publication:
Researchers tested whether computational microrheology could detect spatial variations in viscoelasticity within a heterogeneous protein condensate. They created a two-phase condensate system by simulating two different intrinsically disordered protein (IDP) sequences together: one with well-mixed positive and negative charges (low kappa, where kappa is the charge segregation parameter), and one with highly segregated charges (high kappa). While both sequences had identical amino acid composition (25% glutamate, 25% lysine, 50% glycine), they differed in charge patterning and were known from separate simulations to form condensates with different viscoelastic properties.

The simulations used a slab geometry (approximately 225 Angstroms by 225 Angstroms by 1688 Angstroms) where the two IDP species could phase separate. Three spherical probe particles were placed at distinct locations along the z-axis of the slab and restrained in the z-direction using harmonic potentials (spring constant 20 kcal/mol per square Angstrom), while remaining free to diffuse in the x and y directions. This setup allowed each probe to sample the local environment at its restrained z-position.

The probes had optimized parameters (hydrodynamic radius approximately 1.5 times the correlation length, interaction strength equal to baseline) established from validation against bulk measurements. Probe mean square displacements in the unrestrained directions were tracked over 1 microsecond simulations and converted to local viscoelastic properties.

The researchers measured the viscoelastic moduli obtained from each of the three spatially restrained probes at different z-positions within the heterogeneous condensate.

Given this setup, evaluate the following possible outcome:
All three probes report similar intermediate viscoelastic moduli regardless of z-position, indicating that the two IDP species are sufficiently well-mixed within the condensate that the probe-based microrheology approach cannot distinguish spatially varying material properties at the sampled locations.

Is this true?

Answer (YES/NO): NO